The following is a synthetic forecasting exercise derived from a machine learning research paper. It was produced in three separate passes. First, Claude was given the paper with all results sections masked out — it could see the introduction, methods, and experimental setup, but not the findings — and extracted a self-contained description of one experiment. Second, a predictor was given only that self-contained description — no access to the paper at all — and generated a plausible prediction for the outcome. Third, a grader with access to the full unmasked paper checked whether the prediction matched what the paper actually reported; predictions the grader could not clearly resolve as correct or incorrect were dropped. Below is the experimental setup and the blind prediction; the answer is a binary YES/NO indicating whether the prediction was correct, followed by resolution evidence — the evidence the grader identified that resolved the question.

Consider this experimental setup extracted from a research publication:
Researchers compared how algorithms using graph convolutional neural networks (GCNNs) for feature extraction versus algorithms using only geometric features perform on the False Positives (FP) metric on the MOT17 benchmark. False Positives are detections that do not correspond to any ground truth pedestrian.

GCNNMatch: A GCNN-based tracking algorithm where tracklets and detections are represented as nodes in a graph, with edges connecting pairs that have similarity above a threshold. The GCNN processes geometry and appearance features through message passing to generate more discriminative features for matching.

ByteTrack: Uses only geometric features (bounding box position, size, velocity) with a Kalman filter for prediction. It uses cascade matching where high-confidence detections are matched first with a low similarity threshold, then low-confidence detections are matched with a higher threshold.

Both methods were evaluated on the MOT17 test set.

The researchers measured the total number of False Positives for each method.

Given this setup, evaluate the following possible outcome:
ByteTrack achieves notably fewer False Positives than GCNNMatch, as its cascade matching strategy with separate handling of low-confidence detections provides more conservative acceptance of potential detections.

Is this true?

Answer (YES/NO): NO